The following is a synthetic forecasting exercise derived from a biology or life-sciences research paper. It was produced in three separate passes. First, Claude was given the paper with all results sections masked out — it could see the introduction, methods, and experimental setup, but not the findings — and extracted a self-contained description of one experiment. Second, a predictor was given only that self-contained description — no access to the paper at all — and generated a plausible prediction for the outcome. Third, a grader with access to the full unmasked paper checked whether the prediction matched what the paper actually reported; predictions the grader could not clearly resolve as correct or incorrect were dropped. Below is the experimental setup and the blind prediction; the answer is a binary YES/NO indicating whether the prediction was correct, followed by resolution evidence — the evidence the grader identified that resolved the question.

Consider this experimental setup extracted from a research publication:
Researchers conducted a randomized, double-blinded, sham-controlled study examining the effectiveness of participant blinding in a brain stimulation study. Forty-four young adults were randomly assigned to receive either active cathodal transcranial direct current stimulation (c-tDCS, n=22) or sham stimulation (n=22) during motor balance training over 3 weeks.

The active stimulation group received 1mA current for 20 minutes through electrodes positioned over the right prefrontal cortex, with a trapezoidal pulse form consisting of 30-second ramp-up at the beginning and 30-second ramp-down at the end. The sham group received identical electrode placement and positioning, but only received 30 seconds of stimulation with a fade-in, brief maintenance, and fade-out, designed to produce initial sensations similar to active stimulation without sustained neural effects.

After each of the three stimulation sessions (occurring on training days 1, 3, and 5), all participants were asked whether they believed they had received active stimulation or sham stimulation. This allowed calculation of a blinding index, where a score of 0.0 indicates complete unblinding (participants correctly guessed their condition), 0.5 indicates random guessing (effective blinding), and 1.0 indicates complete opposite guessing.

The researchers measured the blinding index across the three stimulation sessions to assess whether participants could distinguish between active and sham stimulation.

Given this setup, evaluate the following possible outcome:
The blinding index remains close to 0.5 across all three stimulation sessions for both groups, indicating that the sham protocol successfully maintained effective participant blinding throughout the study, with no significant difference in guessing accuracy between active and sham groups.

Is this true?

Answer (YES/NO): YES